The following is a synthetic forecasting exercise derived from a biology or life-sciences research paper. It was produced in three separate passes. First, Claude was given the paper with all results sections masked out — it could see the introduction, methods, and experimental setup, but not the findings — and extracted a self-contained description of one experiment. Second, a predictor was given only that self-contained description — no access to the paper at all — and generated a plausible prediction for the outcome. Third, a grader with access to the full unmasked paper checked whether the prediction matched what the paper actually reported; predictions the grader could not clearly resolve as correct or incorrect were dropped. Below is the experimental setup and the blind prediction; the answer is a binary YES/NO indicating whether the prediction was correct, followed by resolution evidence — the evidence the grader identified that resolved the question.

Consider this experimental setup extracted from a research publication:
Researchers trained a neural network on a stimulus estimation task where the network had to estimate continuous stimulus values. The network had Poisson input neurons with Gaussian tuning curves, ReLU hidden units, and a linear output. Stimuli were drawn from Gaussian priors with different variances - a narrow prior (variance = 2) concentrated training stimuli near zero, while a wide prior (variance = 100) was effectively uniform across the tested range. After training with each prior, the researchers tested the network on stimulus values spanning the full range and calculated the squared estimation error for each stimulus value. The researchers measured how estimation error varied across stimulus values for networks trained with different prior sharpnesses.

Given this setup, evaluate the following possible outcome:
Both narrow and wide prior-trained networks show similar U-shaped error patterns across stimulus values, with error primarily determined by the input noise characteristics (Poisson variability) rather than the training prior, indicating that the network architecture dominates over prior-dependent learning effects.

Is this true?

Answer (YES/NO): NO